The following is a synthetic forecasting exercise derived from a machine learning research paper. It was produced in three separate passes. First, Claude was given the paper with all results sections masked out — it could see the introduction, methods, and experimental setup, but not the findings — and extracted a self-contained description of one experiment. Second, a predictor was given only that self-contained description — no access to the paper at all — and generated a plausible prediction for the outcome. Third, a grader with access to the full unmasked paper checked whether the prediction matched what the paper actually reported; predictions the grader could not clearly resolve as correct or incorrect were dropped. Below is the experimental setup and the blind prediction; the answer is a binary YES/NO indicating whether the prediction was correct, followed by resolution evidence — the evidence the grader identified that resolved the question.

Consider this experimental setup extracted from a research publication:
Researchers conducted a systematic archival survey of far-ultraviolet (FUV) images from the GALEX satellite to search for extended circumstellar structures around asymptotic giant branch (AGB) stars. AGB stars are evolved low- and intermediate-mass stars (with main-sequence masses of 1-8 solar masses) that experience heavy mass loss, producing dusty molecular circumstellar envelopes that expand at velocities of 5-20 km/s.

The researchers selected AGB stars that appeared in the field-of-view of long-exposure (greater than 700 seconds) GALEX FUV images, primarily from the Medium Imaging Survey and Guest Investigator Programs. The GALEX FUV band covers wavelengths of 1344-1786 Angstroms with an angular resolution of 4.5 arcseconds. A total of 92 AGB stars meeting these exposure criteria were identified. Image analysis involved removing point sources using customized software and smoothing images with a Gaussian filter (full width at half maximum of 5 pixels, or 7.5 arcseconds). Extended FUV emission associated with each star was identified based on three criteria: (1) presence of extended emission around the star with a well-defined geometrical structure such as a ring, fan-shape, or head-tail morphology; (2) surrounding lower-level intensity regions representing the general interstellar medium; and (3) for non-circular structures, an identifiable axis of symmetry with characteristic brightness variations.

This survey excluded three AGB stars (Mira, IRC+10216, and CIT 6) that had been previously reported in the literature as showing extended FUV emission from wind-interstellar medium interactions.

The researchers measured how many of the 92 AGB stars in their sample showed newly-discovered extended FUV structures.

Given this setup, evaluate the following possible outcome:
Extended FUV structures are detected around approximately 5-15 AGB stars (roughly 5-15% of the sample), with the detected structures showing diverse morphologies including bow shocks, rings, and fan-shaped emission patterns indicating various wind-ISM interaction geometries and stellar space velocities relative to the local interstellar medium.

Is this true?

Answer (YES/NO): YES